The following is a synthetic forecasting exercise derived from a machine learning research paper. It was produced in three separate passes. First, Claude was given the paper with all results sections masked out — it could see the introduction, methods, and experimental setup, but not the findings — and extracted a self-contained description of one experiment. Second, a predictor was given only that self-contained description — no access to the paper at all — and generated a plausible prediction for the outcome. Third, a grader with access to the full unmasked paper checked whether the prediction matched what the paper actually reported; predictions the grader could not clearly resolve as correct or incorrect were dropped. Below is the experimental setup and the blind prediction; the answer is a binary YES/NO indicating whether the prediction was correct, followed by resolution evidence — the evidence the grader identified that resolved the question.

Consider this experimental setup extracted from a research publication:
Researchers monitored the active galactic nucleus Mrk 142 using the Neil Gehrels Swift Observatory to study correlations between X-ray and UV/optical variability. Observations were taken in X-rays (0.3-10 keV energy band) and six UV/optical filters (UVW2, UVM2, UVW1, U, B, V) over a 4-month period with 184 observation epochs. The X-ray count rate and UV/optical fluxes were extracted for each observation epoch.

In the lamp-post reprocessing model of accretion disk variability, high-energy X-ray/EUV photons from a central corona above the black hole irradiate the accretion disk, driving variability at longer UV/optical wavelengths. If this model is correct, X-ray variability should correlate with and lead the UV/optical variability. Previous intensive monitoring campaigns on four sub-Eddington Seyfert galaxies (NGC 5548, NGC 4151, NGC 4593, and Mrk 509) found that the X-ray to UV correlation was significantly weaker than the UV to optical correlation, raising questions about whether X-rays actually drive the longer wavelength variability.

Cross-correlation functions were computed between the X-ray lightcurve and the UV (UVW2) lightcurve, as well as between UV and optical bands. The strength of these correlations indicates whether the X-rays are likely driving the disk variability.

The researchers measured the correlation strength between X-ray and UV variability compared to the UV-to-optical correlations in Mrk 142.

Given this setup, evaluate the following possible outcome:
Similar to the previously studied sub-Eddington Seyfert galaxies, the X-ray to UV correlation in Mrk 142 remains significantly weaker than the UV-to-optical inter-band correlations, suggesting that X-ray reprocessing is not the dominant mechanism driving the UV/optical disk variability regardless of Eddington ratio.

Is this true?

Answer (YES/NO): YES